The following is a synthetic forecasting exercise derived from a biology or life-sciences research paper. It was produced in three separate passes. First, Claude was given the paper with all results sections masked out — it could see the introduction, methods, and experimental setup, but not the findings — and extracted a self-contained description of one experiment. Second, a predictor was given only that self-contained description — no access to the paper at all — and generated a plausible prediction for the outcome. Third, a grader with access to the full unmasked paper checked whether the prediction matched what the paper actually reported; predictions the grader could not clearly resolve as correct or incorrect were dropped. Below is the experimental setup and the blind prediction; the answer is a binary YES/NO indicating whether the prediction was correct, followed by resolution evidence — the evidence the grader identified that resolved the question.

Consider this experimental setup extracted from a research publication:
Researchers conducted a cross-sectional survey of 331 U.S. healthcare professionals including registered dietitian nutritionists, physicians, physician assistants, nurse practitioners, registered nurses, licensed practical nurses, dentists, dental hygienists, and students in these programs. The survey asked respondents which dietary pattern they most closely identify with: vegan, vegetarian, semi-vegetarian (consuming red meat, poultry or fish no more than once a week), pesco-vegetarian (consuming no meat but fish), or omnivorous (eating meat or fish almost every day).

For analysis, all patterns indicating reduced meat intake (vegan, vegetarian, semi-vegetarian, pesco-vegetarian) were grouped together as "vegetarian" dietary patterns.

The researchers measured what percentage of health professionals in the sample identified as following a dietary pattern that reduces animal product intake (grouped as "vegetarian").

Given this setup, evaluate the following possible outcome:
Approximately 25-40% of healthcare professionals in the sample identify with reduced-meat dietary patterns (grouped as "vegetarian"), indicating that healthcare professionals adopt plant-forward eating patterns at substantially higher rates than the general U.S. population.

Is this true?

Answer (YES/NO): YES